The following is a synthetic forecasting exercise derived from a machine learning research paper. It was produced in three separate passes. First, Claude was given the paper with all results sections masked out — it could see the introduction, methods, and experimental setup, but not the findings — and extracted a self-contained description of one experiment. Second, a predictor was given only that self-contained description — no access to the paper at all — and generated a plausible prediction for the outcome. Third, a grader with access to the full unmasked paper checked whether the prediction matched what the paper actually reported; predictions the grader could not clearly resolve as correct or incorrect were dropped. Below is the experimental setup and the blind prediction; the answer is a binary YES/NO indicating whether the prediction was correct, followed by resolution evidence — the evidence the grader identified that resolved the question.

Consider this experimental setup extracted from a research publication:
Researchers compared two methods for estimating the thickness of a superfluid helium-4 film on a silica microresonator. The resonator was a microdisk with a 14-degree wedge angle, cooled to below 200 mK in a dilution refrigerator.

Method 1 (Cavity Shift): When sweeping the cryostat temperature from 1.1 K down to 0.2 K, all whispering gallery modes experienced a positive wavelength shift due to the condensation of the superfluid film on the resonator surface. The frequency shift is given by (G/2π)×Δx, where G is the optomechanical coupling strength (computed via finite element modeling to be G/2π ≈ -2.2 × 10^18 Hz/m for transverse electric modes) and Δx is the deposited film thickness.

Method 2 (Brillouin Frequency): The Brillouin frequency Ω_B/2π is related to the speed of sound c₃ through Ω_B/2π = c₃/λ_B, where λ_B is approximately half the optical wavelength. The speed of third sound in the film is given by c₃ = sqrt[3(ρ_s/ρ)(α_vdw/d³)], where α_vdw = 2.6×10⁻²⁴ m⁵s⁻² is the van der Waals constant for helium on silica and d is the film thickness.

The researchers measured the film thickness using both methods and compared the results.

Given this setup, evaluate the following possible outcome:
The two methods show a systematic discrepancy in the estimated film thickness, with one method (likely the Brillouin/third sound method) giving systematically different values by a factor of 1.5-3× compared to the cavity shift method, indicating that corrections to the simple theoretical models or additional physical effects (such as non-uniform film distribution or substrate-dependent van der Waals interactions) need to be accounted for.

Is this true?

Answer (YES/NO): NO